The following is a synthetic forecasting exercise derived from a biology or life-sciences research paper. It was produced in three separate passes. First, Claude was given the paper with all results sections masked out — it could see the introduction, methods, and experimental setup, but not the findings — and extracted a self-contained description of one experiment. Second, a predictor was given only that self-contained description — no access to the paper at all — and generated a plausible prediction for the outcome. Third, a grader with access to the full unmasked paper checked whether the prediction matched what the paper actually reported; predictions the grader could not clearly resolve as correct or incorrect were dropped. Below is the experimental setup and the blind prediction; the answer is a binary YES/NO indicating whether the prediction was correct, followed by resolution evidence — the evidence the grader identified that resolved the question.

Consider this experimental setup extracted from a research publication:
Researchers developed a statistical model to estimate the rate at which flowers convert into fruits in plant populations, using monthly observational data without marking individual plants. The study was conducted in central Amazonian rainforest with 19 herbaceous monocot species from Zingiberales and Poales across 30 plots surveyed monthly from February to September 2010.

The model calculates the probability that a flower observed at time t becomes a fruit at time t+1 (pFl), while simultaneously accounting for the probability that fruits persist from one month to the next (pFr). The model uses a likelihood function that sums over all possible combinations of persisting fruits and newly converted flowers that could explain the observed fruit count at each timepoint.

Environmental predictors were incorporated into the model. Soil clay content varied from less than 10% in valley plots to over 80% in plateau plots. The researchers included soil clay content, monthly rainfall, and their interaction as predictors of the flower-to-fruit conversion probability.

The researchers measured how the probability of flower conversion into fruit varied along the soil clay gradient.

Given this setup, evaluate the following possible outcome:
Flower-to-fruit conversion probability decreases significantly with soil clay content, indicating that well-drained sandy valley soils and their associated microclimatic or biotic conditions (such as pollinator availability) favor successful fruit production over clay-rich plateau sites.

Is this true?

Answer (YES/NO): YES